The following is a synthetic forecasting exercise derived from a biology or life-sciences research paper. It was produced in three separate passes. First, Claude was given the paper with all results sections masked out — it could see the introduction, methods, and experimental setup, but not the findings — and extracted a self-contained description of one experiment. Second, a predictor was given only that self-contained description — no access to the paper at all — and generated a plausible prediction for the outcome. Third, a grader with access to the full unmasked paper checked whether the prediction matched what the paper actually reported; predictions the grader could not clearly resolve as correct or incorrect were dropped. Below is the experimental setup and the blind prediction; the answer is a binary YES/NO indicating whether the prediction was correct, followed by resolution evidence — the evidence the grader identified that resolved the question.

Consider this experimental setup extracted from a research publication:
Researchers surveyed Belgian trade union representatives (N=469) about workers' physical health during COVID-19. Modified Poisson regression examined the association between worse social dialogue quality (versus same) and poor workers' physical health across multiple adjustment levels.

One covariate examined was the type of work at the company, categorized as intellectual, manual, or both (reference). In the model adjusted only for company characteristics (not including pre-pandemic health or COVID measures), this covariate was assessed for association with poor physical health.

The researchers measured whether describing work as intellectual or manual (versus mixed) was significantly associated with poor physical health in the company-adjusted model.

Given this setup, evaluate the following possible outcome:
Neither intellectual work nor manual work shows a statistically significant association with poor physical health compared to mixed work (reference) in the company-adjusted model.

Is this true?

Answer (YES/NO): NO